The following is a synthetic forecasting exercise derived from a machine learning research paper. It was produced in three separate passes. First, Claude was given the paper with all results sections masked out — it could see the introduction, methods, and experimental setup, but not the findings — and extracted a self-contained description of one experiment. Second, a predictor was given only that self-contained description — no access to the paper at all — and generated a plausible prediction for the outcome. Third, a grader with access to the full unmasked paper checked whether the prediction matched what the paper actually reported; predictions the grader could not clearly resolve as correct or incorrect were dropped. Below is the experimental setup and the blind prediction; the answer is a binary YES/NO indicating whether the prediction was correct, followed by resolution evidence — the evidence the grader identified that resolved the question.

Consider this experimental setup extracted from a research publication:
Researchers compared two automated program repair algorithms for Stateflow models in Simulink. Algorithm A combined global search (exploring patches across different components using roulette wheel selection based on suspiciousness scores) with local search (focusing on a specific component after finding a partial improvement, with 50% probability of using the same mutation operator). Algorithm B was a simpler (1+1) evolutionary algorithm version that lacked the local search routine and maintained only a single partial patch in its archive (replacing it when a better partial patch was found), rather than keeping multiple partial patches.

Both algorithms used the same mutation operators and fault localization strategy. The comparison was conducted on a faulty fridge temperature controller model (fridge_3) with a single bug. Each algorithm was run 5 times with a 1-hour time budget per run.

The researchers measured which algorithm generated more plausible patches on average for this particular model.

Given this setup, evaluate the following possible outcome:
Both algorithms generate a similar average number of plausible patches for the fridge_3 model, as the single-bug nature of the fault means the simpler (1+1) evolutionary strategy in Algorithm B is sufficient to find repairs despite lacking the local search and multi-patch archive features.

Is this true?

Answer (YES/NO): YES